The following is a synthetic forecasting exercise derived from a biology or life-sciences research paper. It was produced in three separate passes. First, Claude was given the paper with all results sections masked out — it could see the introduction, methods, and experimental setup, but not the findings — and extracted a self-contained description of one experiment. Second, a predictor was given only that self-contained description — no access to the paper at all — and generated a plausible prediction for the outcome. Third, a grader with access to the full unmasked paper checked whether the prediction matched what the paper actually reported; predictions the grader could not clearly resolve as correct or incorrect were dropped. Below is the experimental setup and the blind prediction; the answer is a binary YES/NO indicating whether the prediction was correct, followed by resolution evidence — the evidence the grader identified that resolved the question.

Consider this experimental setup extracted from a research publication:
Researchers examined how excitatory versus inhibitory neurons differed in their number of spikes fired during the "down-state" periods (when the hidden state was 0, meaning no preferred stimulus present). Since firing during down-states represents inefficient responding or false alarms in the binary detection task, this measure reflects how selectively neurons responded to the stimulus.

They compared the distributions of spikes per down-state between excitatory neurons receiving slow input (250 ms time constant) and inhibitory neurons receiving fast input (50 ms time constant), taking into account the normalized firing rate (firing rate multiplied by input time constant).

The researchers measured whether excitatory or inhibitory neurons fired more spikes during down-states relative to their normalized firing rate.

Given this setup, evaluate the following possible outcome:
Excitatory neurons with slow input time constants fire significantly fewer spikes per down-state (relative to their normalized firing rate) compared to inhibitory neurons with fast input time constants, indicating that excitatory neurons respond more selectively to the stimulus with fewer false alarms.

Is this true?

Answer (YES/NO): NO